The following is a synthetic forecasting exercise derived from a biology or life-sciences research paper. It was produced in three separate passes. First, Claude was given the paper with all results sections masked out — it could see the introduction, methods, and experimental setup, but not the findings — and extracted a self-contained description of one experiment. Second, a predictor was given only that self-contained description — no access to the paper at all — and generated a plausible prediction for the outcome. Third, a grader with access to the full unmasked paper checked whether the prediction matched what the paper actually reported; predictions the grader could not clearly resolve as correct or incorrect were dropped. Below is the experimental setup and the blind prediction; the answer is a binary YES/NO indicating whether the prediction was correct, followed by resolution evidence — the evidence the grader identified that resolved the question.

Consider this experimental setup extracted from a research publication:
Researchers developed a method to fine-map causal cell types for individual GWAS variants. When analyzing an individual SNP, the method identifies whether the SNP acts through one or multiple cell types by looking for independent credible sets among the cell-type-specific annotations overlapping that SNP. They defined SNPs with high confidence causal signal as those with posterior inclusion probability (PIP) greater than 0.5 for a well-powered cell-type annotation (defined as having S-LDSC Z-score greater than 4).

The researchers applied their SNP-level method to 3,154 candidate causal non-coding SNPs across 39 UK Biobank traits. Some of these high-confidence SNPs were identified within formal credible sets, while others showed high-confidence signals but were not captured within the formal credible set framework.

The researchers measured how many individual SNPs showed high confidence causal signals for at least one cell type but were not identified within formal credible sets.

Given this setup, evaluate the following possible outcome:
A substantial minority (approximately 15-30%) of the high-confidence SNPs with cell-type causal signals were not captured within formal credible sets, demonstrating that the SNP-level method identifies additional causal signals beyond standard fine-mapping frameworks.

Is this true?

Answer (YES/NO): NO